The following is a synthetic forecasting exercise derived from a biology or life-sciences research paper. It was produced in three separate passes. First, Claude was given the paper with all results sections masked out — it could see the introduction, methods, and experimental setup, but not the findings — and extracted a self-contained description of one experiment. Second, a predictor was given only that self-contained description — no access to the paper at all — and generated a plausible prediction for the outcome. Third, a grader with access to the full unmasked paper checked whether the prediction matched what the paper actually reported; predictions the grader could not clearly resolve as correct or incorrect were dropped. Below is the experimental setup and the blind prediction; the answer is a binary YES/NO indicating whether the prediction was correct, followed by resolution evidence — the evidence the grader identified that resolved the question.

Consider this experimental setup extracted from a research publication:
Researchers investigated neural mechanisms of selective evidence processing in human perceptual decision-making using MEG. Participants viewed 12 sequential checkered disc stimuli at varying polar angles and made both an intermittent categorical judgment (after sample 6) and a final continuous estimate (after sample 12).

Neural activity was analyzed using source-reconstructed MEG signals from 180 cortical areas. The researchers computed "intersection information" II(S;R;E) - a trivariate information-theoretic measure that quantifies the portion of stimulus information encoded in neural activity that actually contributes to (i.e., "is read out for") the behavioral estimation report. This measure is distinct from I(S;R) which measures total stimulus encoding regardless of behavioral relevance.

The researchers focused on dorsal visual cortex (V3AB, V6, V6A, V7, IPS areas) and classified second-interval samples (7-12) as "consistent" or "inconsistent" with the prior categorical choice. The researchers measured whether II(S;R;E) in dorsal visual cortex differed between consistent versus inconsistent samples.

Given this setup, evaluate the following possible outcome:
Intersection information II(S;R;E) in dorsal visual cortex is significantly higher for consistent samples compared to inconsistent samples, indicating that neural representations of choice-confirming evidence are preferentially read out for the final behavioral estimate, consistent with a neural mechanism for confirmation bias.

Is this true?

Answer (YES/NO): YES